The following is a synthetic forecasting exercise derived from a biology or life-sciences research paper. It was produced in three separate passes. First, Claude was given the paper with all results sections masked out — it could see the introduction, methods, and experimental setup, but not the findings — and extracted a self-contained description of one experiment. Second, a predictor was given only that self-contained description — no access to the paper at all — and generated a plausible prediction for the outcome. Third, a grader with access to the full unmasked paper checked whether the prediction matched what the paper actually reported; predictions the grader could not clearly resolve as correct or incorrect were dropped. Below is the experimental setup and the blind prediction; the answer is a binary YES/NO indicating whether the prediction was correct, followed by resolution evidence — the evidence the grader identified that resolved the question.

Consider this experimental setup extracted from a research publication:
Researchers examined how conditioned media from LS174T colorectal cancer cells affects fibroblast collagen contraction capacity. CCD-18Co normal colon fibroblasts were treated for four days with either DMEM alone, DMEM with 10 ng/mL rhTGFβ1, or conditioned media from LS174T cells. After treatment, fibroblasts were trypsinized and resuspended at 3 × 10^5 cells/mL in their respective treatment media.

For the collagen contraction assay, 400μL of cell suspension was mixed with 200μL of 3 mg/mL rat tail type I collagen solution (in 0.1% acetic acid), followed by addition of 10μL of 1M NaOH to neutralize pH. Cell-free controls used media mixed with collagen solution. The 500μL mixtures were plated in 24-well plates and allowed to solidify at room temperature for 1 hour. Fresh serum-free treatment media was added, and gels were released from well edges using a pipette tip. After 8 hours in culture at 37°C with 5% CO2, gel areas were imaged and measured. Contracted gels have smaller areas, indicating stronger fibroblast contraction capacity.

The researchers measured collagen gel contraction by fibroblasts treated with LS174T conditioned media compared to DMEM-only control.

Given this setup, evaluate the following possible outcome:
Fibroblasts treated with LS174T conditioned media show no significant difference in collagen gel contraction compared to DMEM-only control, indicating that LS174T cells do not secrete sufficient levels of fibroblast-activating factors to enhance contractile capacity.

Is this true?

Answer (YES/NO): NO